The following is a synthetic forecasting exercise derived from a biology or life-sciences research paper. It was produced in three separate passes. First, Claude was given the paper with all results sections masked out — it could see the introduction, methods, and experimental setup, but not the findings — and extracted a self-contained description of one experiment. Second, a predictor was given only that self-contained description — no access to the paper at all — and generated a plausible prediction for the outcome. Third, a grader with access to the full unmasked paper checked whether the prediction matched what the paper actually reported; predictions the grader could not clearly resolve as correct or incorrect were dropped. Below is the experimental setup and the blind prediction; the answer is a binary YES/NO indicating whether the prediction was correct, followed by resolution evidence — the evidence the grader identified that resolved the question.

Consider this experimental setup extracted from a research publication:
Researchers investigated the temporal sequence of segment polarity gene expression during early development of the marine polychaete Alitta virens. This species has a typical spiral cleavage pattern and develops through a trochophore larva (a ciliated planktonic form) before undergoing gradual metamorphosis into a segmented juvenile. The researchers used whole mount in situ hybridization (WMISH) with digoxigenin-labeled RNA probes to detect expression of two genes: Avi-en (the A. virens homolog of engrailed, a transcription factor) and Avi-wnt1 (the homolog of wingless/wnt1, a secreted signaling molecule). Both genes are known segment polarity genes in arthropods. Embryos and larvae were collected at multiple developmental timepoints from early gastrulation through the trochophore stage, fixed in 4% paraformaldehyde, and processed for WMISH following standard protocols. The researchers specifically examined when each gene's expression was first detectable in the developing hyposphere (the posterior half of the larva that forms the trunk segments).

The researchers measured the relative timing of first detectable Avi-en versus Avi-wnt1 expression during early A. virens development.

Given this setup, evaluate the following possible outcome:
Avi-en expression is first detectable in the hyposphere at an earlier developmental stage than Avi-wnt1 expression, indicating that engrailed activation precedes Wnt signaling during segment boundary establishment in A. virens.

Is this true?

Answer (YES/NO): YES